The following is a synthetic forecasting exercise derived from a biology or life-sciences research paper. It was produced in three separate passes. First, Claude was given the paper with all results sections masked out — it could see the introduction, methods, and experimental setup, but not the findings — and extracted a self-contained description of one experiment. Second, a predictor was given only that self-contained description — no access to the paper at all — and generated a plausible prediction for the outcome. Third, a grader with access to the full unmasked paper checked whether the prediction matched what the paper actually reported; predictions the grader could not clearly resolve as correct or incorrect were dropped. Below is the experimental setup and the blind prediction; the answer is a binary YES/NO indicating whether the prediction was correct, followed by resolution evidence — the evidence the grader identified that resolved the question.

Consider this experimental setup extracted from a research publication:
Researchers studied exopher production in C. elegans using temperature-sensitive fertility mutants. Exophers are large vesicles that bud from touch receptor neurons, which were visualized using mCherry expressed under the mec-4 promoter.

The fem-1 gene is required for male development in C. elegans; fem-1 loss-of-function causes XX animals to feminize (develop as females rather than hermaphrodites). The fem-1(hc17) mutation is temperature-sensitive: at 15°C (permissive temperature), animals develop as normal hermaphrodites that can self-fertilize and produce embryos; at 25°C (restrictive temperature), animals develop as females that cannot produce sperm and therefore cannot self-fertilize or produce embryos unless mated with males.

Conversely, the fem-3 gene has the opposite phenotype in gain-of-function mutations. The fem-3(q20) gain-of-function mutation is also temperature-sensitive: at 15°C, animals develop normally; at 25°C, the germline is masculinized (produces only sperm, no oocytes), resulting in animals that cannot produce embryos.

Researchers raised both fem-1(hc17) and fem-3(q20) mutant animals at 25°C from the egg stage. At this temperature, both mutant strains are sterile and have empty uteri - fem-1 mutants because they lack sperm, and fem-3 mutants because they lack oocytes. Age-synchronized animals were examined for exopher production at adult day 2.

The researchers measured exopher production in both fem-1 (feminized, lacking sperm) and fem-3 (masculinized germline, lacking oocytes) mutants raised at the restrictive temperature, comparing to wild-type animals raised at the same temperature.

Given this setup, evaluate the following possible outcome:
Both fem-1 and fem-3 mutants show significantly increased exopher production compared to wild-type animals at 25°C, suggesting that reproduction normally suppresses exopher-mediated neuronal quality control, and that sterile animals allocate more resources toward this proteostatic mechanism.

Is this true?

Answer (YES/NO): NO